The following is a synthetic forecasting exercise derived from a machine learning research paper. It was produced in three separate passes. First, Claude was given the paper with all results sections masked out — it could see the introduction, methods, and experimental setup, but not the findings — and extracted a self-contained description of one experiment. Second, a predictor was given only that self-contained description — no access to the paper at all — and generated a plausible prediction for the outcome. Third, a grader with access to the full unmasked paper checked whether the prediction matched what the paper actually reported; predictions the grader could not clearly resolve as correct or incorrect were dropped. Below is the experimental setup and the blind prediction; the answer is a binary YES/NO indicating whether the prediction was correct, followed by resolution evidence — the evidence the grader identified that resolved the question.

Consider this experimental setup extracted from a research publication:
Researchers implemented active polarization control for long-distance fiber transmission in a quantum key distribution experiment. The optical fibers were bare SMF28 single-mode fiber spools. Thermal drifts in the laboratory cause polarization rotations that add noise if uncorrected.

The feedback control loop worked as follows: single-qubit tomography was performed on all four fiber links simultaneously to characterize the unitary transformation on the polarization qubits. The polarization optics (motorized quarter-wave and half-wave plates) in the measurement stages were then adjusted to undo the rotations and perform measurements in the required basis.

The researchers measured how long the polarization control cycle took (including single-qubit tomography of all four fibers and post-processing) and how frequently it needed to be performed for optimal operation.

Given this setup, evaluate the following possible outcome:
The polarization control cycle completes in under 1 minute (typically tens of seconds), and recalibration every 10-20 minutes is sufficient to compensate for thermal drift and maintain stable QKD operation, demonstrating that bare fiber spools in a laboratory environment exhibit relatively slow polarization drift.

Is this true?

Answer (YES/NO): YES